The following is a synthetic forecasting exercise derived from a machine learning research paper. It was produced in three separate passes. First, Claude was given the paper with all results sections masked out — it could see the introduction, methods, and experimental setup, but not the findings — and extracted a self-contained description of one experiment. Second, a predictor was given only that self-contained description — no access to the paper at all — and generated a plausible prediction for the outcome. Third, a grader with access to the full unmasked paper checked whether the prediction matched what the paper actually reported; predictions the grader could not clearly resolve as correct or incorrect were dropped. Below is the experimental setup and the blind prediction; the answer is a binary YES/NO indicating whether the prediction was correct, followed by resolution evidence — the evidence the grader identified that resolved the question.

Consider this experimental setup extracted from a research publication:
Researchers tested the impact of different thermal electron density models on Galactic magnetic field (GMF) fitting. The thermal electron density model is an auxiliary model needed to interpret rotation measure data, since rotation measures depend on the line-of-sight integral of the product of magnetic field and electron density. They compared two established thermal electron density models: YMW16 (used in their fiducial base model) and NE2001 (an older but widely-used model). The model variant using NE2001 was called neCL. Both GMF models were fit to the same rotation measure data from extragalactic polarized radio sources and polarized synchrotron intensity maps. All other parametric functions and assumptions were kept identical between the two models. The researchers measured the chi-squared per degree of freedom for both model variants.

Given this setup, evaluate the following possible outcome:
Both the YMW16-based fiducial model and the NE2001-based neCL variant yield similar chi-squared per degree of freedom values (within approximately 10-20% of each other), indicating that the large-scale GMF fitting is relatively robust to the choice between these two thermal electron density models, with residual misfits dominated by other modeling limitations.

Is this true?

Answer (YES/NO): YES